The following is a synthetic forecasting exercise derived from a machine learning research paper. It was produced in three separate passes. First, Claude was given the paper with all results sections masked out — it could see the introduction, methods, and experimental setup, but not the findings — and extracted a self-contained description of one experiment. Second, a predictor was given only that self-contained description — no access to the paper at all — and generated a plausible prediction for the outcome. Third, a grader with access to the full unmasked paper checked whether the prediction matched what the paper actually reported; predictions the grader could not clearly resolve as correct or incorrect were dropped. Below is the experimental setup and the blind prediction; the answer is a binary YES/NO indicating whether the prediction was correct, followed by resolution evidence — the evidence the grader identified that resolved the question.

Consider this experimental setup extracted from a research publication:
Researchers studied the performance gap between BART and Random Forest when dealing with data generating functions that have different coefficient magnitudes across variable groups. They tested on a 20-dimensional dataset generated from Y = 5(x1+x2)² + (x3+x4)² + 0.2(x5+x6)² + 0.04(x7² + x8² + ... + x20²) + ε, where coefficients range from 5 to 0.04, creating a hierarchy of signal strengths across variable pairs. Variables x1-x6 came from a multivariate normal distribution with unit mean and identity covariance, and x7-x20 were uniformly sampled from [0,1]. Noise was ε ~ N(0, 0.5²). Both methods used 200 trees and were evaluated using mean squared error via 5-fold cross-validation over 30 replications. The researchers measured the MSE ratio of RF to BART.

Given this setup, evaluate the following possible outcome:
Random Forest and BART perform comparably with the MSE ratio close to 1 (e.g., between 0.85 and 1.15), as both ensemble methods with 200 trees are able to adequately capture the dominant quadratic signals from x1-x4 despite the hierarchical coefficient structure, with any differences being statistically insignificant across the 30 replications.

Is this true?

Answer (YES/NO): NO